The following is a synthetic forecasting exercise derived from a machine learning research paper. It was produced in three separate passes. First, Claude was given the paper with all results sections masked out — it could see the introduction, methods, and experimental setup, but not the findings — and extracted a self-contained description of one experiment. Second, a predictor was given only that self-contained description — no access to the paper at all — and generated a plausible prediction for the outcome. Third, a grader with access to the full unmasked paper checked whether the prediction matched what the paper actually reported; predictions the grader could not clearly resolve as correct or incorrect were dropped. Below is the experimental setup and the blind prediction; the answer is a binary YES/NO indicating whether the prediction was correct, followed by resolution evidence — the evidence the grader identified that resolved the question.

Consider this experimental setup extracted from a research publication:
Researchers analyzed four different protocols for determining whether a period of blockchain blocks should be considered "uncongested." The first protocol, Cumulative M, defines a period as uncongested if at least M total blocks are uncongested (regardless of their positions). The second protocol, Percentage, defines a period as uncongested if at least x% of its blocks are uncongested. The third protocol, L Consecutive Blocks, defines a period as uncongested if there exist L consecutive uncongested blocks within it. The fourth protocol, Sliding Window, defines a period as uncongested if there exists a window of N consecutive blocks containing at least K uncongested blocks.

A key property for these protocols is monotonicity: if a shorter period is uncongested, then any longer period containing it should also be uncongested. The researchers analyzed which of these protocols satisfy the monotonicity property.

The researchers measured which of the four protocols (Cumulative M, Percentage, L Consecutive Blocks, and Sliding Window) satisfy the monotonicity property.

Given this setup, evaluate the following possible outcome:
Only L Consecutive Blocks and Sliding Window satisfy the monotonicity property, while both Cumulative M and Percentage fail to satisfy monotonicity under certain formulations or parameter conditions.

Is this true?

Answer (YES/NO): NO